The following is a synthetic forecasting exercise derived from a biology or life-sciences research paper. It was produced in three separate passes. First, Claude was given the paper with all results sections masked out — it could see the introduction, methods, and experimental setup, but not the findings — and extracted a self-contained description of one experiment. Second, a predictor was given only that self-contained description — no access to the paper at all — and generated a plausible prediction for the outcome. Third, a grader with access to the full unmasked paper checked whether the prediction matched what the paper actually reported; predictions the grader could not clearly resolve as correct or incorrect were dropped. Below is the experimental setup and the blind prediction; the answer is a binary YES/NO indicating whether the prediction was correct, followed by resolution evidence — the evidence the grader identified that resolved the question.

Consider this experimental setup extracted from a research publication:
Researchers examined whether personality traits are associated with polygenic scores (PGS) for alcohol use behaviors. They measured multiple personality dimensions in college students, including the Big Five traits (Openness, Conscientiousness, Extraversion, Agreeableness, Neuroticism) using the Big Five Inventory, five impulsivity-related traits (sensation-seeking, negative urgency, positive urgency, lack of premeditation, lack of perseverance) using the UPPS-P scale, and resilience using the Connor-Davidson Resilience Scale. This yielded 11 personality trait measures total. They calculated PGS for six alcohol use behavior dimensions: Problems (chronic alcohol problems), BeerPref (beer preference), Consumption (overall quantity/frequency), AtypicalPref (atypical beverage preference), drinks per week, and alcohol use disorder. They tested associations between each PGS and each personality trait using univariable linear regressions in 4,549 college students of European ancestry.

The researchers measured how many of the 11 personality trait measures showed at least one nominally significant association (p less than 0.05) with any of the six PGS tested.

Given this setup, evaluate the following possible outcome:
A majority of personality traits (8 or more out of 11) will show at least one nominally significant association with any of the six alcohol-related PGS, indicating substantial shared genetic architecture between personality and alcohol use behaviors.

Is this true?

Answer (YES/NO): NO